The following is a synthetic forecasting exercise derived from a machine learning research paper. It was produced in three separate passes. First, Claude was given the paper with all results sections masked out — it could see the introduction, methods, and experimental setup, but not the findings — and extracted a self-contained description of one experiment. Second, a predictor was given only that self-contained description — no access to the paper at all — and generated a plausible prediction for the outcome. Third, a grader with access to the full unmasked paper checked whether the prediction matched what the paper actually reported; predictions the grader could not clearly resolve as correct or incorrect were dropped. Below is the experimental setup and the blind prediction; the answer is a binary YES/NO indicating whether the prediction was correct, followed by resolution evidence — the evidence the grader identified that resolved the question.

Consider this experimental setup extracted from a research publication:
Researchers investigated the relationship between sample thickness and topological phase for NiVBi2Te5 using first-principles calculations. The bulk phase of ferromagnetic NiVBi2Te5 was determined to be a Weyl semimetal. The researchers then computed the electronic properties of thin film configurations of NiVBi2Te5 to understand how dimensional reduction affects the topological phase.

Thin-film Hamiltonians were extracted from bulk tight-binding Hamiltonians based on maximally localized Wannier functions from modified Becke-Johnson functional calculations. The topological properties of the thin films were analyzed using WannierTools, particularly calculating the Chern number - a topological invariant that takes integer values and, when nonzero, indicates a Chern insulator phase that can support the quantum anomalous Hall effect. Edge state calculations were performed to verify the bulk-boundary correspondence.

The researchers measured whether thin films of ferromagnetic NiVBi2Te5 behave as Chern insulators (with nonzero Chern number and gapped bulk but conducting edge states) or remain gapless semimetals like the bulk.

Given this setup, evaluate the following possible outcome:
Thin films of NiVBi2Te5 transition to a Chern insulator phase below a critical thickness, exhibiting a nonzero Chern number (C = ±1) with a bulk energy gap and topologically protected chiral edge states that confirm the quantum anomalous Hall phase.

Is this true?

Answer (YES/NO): NO